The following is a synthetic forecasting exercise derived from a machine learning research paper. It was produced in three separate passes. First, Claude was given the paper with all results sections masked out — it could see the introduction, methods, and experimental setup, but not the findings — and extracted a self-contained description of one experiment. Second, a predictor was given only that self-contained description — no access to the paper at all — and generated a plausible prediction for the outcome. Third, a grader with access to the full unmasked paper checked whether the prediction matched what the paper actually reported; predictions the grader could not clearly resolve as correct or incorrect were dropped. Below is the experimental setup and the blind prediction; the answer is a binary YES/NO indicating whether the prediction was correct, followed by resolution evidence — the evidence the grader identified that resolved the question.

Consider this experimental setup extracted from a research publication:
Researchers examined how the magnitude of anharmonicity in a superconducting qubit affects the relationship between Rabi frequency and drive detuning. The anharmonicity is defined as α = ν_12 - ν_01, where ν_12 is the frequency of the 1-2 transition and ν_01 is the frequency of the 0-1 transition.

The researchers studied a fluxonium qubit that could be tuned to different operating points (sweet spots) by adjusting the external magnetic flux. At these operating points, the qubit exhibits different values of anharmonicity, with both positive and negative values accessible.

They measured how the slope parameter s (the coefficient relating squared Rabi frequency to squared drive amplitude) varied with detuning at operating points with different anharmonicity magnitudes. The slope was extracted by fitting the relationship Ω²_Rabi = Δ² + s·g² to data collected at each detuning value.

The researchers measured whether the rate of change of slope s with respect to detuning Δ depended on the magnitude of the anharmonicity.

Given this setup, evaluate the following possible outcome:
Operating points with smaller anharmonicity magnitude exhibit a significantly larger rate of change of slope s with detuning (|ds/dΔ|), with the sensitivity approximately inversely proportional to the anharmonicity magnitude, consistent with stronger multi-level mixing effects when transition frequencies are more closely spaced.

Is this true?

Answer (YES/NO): NO